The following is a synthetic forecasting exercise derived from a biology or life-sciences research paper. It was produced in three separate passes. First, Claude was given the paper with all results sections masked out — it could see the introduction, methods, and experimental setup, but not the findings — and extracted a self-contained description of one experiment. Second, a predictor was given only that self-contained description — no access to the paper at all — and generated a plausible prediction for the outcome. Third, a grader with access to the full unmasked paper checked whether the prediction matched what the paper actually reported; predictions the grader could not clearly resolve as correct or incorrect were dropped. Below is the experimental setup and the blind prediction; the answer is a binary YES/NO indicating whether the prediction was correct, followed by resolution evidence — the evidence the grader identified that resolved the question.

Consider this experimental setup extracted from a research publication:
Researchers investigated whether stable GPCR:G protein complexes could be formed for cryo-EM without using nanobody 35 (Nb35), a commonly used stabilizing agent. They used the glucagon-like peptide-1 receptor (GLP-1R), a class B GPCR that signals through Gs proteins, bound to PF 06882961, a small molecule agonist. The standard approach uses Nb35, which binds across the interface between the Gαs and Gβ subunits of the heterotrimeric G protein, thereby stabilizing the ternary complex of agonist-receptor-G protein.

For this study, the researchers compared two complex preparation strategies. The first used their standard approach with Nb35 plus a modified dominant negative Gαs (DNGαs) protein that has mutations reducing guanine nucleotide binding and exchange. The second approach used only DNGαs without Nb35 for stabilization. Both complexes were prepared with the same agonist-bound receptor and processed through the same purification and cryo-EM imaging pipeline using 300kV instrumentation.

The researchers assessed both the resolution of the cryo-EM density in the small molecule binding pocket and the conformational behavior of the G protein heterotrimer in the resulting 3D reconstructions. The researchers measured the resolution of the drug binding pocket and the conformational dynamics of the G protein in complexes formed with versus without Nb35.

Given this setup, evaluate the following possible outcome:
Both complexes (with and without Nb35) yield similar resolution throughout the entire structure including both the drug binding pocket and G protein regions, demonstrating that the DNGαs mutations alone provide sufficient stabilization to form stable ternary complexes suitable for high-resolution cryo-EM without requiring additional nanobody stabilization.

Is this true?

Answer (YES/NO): NO